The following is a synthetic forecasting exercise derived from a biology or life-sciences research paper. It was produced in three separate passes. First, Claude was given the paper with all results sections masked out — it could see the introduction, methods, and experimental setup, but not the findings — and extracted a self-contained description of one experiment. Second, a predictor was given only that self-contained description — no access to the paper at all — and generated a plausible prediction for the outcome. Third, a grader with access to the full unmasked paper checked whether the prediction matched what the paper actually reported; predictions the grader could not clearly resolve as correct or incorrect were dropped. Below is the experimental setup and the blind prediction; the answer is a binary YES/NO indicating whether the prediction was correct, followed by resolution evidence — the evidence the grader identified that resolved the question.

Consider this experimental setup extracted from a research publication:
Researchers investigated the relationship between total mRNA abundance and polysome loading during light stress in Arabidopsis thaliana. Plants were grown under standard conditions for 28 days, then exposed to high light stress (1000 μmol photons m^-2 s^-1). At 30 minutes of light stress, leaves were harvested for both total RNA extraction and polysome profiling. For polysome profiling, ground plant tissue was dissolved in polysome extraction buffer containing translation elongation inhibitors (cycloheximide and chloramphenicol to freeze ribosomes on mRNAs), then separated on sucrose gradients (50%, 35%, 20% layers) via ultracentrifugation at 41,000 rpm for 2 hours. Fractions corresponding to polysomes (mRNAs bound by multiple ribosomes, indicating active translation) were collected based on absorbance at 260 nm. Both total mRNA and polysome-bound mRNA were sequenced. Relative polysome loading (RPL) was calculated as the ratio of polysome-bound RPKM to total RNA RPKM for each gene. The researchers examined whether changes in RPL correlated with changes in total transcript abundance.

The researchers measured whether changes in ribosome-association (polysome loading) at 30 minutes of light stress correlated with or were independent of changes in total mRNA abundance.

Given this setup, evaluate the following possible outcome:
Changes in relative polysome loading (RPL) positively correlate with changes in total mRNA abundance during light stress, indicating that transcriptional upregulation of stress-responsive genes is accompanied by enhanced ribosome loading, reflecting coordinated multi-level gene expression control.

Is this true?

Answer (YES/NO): YES